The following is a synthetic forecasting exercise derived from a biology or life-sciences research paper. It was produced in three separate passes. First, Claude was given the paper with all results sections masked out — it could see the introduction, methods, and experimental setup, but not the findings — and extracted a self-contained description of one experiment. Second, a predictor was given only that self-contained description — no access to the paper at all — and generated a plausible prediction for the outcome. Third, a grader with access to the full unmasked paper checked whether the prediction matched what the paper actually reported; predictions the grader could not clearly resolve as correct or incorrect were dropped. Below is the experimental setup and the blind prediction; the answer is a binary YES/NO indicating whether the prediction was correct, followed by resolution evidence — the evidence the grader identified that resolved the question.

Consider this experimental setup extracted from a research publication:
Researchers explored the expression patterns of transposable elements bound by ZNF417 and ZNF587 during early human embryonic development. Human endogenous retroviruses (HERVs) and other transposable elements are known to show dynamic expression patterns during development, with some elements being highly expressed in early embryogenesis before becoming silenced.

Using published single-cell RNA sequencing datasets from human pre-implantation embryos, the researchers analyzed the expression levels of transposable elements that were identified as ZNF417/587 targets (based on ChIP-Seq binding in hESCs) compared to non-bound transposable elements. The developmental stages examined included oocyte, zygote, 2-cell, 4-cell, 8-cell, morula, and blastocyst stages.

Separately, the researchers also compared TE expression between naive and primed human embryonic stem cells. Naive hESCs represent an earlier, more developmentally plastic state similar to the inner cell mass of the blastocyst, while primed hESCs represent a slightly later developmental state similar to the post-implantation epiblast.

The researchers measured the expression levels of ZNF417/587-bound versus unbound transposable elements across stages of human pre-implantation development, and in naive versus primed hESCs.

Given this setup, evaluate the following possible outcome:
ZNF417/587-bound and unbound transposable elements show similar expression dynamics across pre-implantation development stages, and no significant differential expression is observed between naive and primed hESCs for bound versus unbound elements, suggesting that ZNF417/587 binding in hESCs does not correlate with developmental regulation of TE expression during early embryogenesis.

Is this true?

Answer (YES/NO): NO